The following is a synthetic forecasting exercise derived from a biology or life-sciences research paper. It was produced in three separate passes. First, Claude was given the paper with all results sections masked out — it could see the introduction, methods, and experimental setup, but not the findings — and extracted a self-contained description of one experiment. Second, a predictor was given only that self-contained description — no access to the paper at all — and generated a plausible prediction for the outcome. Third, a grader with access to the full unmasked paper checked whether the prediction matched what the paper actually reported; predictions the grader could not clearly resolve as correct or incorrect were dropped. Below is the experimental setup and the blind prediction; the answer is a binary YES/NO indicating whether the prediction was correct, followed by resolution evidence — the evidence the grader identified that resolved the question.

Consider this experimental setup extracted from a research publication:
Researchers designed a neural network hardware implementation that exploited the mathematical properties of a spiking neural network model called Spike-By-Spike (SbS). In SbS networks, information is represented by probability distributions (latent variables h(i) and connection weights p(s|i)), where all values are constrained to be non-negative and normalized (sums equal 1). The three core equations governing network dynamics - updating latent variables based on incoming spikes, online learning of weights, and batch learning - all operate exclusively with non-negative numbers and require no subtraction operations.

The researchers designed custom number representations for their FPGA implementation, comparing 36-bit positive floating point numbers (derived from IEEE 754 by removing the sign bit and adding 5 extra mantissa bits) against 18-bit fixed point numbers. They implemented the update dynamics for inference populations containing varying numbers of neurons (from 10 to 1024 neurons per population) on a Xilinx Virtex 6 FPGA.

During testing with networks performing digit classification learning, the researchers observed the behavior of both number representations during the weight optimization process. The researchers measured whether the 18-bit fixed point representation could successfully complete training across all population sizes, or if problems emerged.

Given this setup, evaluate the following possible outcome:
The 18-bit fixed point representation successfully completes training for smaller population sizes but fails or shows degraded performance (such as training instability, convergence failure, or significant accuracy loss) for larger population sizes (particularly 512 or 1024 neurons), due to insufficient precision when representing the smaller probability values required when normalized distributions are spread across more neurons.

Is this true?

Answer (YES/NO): YES